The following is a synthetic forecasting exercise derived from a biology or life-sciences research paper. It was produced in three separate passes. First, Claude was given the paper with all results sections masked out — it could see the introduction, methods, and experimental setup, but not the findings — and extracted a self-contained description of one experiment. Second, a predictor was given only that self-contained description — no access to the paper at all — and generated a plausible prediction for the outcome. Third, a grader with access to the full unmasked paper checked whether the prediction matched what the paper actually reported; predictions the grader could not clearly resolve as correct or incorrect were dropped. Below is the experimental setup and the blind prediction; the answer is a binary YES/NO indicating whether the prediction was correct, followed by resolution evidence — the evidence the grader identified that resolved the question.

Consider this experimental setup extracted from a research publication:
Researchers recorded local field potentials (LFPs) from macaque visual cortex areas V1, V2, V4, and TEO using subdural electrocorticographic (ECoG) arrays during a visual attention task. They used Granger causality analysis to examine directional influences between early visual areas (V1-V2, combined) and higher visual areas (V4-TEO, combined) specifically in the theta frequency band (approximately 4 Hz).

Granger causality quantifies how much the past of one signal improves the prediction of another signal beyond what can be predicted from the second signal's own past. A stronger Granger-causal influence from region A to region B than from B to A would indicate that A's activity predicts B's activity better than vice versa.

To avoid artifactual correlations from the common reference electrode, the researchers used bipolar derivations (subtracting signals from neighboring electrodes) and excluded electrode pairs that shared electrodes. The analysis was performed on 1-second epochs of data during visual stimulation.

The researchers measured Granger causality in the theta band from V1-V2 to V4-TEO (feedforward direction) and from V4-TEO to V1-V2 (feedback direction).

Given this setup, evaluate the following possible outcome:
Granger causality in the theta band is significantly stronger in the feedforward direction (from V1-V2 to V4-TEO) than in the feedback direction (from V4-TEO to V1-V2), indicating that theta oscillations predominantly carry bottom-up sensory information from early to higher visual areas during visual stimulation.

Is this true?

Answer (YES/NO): YES